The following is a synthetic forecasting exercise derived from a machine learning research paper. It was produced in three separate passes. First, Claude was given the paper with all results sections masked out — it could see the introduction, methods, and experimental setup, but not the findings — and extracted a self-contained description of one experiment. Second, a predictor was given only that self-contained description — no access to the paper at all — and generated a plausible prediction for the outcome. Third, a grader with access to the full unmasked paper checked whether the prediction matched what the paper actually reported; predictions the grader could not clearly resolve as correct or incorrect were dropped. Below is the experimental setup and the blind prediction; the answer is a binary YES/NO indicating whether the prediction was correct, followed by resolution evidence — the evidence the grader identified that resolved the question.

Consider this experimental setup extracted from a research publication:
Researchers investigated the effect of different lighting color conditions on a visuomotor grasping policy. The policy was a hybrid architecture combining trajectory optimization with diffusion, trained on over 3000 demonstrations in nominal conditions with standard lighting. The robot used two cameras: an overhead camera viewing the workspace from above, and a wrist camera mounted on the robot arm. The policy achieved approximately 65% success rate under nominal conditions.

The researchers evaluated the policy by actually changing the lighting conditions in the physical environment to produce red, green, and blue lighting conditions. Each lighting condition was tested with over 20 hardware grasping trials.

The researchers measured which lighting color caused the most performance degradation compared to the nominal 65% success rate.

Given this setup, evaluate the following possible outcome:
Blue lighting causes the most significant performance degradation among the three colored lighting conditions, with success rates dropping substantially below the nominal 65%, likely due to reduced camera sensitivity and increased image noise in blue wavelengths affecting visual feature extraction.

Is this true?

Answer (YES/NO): YES